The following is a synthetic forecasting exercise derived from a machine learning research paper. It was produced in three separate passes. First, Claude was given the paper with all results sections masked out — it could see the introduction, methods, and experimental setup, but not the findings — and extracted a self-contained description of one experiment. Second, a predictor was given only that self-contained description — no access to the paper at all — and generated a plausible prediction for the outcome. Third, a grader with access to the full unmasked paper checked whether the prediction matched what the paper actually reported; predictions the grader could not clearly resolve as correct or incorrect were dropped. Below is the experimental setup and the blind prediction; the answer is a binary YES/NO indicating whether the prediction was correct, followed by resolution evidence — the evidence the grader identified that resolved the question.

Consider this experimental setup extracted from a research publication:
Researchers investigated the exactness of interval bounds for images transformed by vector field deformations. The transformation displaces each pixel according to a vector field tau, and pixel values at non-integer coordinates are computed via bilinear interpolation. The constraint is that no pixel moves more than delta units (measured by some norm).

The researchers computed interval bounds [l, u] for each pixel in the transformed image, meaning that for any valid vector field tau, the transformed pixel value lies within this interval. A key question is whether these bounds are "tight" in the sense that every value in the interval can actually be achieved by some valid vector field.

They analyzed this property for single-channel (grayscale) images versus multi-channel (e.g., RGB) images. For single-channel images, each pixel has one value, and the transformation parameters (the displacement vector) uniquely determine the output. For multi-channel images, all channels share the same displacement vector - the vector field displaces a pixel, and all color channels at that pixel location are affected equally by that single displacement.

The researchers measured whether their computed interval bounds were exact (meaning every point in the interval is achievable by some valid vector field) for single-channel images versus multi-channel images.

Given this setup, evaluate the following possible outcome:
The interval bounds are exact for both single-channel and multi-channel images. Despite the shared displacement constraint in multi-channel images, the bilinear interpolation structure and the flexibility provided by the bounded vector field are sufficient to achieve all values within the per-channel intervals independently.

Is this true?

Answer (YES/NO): NO